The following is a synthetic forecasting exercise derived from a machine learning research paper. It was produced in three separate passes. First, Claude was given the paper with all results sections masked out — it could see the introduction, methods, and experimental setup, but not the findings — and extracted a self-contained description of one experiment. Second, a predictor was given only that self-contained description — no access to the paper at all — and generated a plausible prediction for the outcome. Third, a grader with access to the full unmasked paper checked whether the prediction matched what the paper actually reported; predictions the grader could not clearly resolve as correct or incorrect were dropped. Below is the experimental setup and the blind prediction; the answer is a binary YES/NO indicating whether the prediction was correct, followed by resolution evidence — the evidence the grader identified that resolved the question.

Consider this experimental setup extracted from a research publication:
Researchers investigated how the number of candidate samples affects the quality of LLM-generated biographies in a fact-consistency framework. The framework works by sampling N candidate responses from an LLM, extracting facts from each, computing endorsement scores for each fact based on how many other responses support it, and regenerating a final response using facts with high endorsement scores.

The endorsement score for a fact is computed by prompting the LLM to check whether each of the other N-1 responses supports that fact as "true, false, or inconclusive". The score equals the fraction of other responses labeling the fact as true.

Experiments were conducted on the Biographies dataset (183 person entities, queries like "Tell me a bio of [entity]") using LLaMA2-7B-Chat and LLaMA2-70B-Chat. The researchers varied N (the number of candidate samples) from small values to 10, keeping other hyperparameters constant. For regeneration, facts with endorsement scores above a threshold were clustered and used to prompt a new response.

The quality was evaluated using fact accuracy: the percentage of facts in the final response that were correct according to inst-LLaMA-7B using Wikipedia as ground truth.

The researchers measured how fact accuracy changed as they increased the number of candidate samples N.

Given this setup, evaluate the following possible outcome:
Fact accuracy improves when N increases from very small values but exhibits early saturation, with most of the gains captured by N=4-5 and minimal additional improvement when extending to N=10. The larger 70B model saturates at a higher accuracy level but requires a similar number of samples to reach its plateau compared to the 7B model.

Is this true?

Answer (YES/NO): NO